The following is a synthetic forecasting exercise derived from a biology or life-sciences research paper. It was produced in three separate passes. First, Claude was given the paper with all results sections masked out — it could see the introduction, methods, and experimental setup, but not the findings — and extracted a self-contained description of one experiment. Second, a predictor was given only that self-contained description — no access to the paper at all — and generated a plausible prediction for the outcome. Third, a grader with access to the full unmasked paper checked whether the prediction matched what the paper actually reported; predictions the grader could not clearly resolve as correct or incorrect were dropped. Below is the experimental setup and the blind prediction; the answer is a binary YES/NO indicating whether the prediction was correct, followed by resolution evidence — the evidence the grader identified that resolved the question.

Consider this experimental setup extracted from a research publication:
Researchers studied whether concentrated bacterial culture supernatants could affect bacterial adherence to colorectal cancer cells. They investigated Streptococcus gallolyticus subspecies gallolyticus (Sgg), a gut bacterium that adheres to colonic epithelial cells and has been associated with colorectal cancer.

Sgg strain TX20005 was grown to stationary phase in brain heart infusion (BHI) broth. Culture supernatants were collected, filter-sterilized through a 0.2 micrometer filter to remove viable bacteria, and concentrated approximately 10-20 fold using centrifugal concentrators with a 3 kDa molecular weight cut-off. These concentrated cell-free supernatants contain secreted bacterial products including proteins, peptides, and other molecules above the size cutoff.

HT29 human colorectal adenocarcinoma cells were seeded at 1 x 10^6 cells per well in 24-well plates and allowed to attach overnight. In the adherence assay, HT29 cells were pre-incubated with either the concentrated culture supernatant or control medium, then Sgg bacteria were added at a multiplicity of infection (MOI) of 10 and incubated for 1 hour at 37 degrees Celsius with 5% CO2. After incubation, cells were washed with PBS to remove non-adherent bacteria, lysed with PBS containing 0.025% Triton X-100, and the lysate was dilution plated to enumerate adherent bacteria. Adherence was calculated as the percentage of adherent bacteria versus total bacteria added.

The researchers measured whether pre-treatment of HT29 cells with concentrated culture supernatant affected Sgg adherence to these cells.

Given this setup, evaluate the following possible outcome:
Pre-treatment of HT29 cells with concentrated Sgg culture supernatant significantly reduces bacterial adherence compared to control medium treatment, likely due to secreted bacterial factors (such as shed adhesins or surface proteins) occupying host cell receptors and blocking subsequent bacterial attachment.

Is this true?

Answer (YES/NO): NO